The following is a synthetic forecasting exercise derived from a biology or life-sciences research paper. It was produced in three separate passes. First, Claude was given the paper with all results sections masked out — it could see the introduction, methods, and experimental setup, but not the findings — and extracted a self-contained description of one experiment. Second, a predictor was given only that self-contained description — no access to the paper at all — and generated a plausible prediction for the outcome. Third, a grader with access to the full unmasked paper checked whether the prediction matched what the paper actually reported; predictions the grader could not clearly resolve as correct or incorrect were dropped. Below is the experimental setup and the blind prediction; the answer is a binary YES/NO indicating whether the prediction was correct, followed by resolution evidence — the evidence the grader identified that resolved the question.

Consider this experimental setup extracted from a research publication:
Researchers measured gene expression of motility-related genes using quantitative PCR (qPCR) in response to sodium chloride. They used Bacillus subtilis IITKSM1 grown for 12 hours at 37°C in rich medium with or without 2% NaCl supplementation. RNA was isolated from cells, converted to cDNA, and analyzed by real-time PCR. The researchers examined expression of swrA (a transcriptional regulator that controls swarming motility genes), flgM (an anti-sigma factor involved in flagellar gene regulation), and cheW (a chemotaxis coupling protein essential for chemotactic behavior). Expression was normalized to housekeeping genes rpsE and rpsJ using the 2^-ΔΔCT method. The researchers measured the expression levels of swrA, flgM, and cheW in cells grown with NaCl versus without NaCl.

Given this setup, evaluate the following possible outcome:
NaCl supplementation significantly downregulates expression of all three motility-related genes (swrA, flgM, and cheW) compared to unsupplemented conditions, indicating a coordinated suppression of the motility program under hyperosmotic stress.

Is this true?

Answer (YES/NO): NO